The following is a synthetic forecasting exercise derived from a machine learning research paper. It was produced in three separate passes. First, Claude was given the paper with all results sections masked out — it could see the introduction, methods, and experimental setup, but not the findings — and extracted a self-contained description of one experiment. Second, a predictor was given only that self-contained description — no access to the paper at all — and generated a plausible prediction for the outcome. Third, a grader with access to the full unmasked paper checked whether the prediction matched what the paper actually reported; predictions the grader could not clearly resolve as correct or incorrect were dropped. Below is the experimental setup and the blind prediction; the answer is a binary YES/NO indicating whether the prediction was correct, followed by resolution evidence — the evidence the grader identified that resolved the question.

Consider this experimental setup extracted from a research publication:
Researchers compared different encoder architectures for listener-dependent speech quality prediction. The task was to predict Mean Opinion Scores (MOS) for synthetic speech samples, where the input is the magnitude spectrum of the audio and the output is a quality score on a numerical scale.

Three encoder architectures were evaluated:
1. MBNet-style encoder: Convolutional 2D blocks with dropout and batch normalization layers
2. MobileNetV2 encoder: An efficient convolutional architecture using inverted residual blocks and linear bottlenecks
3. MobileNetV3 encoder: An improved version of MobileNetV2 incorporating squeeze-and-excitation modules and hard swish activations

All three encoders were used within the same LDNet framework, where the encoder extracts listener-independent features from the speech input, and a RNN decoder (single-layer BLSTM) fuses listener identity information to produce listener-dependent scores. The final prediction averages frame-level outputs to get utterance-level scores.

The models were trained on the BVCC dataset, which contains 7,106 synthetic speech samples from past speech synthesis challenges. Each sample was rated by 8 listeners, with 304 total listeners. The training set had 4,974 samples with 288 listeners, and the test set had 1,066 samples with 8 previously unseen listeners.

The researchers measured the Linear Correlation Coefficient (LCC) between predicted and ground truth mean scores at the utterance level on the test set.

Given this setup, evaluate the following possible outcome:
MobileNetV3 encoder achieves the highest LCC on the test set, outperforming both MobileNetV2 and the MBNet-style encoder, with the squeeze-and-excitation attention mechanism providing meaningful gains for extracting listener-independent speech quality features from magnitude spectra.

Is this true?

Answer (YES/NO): NO